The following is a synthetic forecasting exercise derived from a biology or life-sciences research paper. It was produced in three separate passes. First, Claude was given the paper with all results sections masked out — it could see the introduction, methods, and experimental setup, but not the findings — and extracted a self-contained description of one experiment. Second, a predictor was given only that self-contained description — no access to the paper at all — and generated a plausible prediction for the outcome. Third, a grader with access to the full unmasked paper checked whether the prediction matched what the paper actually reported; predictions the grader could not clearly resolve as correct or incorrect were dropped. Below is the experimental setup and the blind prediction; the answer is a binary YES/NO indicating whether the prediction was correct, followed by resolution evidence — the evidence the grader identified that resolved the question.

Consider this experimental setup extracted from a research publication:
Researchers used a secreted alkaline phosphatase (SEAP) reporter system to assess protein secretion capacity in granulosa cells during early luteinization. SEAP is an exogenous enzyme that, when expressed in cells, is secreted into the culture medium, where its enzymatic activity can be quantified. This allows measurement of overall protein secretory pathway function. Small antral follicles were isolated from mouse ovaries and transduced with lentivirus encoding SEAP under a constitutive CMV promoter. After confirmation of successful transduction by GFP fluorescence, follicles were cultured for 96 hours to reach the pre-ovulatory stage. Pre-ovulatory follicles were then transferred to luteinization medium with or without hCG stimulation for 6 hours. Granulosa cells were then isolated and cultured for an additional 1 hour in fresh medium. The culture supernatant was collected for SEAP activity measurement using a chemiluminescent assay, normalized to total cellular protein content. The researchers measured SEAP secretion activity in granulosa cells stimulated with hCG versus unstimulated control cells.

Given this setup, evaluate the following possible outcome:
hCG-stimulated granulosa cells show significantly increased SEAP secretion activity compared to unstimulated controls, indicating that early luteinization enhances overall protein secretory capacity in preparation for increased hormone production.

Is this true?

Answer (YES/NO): NO